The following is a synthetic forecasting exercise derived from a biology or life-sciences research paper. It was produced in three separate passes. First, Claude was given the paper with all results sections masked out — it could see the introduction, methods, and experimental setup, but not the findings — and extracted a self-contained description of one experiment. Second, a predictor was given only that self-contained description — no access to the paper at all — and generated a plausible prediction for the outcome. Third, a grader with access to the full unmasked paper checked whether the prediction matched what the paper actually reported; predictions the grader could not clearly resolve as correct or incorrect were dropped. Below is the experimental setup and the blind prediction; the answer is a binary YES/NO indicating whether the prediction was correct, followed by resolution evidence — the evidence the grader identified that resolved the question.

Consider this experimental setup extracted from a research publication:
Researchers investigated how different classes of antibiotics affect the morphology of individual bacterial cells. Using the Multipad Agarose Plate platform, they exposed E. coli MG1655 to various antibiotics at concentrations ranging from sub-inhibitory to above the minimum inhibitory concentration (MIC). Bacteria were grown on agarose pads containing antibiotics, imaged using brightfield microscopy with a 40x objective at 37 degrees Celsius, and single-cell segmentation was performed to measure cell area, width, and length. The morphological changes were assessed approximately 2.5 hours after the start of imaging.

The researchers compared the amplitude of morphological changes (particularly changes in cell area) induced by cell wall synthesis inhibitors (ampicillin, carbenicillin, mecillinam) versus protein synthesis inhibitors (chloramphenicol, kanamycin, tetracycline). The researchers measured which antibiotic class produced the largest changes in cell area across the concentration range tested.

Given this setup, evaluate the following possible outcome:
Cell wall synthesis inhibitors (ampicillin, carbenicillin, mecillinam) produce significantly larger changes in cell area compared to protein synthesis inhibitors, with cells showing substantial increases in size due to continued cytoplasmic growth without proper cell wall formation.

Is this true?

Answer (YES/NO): YES